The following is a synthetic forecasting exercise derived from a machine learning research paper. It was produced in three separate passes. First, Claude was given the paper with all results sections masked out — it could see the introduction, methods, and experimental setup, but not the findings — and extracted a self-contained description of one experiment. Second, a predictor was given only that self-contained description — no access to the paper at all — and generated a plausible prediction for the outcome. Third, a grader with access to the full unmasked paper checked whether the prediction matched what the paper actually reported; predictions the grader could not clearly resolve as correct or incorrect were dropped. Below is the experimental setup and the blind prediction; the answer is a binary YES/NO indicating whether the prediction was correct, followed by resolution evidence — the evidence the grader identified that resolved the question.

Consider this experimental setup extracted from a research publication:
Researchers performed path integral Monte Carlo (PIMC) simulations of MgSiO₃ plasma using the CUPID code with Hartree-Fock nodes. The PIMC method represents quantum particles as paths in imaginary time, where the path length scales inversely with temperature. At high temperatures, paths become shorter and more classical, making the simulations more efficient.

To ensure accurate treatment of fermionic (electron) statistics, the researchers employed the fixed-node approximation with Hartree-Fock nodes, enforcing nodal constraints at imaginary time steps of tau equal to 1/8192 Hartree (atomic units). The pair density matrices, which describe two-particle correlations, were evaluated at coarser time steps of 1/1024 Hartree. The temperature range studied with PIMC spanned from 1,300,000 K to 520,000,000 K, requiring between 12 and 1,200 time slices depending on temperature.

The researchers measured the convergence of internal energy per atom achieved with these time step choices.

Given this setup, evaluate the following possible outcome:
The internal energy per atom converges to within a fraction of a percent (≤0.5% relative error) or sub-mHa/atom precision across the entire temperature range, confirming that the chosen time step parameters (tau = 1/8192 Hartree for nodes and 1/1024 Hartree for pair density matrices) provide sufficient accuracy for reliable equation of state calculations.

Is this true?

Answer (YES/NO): NO